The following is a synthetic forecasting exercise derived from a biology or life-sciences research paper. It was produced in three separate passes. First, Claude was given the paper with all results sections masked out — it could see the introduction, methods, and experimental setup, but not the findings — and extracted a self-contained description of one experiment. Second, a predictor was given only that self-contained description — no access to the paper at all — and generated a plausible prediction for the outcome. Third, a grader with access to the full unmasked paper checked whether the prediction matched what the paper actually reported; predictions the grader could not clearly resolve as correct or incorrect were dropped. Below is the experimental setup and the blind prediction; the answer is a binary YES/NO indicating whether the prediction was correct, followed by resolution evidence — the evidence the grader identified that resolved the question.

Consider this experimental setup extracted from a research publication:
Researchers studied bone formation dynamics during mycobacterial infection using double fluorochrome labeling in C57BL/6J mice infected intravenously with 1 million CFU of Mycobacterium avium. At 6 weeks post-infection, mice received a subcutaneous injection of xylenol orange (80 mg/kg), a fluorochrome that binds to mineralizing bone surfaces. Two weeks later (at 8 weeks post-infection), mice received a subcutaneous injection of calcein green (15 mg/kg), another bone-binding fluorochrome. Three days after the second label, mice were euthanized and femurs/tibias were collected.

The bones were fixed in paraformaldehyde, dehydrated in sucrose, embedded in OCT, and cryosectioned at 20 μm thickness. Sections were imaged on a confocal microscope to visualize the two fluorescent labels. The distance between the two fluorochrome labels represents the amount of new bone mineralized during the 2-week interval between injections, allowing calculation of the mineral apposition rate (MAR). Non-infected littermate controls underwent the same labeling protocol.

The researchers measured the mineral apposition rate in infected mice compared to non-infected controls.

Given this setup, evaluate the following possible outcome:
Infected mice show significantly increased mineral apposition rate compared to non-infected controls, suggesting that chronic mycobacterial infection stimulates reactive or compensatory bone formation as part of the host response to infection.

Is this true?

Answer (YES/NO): NO